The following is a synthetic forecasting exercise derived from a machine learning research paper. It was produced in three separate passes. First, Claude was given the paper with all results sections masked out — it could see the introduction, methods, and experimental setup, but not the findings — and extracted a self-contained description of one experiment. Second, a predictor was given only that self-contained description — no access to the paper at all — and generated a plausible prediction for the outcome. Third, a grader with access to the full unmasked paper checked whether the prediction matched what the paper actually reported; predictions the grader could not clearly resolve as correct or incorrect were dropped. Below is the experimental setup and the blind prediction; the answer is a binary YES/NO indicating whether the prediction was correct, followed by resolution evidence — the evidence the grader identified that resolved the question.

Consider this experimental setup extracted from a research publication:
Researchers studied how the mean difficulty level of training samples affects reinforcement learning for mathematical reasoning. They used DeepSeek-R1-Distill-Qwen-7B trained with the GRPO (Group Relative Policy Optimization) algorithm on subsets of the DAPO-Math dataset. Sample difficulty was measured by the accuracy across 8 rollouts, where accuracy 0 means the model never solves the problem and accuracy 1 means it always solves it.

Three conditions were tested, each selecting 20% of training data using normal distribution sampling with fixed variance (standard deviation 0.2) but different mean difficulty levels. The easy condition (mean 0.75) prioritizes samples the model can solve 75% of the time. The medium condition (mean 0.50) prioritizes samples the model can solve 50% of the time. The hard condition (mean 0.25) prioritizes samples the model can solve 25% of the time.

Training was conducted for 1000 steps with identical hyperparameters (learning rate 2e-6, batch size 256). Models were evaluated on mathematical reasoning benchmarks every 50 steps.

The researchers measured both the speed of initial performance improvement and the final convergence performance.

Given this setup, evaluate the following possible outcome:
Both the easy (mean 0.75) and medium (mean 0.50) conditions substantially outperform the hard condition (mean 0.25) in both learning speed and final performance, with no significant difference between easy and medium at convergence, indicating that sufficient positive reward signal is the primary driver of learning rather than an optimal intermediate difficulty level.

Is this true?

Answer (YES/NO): NO